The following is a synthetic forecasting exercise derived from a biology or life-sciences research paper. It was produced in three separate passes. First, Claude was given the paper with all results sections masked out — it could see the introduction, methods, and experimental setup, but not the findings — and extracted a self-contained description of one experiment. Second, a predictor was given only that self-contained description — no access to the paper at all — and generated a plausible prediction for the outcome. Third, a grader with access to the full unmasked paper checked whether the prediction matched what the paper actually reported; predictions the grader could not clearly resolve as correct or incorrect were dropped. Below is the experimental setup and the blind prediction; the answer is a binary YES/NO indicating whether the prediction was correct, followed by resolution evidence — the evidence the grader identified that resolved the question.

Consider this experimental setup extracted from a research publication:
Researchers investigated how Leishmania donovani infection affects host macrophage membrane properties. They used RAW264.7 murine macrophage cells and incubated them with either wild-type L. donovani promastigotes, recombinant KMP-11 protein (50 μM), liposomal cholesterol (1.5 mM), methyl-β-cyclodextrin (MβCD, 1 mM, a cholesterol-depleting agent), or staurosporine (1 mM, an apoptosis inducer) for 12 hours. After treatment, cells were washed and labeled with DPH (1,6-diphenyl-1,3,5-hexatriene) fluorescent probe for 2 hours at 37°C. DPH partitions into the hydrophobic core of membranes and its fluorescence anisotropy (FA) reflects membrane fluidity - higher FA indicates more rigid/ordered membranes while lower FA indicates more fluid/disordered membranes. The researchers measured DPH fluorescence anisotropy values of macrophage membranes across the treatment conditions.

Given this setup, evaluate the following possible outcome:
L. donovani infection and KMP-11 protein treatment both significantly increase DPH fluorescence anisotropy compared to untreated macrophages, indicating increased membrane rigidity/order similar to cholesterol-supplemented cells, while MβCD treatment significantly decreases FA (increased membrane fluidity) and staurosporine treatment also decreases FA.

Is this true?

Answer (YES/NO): NO